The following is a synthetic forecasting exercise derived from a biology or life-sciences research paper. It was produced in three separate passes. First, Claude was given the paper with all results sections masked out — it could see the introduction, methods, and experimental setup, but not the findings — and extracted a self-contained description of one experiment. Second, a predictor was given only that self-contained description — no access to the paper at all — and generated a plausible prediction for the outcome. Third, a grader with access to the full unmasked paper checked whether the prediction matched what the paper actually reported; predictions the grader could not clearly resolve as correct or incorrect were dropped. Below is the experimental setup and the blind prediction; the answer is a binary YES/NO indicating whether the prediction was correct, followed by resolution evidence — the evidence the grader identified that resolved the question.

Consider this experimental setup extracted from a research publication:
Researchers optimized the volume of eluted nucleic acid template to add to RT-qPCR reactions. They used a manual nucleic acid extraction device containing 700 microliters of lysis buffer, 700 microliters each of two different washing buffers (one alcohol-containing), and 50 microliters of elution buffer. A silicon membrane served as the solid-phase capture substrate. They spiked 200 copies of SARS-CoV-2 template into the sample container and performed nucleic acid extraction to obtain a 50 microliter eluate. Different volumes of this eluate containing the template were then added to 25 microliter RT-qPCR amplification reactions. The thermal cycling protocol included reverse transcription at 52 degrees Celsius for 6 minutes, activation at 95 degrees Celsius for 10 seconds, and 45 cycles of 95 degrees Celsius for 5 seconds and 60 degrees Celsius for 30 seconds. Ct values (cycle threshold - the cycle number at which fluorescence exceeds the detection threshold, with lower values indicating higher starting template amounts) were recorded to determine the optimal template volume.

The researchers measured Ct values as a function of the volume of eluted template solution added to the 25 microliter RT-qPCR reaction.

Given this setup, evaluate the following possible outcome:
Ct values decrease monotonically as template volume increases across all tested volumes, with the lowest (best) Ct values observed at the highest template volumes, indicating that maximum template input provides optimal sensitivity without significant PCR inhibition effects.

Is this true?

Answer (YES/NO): NO